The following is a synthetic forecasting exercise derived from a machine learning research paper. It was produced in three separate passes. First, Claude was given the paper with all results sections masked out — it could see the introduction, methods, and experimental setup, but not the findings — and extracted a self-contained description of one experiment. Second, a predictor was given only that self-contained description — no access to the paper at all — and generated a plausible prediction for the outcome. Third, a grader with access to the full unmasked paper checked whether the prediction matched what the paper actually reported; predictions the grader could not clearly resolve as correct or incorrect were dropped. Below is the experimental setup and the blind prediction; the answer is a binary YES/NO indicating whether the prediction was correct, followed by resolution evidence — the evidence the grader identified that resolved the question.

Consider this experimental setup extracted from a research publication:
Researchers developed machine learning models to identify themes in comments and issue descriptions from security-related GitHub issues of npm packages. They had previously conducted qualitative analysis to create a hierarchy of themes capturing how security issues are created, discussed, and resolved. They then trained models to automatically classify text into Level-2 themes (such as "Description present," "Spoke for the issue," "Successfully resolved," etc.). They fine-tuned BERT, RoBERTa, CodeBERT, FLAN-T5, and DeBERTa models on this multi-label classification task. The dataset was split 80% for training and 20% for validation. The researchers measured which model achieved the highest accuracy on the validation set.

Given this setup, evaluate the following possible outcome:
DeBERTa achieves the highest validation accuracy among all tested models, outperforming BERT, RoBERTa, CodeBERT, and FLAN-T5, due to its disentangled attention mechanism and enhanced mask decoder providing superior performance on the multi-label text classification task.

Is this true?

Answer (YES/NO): NO